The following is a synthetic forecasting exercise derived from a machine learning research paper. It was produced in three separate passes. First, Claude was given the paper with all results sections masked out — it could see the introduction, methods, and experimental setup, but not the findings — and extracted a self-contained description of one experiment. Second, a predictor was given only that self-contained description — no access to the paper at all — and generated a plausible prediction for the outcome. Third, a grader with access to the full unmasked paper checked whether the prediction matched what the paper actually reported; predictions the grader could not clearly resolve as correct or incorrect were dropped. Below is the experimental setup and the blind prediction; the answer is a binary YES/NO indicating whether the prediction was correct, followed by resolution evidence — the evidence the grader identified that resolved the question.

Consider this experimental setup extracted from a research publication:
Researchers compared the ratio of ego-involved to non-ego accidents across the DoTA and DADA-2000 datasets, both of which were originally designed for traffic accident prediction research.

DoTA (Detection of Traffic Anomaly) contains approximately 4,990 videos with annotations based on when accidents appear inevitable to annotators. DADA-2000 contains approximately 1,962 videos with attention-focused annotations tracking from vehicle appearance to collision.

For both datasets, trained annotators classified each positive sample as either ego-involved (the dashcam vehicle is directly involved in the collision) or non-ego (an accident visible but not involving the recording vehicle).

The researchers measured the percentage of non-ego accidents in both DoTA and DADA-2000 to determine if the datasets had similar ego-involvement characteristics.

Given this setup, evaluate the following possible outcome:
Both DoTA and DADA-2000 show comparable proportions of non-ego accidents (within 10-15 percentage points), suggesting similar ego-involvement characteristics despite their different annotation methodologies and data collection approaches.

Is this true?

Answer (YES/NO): YES